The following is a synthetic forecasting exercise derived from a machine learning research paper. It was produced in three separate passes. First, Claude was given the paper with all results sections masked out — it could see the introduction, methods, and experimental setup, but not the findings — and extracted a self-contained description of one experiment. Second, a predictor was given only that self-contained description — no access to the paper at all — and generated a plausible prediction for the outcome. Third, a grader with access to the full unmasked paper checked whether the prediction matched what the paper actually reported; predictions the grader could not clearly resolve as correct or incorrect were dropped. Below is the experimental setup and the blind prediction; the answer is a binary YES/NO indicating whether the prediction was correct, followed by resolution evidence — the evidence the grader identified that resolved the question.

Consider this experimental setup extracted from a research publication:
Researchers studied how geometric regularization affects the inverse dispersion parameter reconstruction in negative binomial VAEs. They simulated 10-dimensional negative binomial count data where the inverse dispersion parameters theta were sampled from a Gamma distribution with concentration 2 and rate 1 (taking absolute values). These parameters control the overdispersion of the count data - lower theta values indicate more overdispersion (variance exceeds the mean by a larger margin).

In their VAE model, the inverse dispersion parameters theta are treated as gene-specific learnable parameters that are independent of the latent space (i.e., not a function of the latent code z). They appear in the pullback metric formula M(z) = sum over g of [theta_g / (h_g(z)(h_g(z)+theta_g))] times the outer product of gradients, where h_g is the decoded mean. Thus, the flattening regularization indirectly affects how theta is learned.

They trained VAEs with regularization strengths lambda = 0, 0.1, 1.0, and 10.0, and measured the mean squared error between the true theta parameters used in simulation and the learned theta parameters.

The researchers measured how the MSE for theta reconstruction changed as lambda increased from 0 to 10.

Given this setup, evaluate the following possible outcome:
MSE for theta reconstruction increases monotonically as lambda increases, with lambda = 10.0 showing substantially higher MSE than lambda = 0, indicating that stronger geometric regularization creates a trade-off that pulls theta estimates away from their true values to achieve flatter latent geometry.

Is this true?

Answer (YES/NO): NO